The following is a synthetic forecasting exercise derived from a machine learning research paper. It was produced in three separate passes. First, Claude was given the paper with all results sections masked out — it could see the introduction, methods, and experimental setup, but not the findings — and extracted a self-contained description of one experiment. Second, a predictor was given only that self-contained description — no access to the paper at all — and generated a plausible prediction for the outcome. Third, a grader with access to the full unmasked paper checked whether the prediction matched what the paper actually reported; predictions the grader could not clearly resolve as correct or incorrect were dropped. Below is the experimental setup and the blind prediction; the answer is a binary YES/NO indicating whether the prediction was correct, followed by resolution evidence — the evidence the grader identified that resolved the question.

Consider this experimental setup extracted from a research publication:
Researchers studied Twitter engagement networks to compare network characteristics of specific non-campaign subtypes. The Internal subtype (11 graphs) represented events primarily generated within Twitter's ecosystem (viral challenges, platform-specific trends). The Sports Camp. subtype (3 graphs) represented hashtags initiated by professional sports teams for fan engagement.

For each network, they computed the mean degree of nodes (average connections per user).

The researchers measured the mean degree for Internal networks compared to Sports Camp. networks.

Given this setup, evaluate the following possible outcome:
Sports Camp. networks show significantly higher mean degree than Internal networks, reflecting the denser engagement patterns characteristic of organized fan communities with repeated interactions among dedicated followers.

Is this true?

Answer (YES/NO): NO